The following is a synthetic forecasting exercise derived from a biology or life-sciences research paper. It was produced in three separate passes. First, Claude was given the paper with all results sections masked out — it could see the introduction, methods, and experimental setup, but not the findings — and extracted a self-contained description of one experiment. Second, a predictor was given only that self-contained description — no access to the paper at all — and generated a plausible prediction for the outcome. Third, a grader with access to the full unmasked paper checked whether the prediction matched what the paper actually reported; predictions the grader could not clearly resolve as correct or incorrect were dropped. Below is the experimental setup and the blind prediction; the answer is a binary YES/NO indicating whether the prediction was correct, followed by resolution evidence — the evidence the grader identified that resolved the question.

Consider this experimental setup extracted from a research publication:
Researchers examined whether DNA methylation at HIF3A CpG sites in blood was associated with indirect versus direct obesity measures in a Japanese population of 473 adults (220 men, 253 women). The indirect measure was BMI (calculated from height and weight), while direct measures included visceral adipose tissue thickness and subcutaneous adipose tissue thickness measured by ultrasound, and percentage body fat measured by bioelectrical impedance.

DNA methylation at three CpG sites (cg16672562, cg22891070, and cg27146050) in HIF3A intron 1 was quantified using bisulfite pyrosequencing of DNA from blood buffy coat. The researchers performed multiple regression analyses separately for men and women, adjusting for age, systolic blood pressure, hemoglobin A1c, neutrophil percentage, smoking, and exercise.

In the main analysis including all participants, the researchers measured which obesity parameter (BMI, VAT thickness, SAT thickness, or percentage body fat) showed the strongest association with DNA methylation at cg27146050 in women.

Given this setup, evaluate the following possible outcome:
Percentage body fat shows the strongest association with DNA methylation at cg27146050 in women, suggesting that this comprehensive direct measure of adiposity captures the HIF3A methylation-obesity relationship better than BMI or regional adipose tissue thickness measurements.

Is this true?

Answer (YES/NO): NO